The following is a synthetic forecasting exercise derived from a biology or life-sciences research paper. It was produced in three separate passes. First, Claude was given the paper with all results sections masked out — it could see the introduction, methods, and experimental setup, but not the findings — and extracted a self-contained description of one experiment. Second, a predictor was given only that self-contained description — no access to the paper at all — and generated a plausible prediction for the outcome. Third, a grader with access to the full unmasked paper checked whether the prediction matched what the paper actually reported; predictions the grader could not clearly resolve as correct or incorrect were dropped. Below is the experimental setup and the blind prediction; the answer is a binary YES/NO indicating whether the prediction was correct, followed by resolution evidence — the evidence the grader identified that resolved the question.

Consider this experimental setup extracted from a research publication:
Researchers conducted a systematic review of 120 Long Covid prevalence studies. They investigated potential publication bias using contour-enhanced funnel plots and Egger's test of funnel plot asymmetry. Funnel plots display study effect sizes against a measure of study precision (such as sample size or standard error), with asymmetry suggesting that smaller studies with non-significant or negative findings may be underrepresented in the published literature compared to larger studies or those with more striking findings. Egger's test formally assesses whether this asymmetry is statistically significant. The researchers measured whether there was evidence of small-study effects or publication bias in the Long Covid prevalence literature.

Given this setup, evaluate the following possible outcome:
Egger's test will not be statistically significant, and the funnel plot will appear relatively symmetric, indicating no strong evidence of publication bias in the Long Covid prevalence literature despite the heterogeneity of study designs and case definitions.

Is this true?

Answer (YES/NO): YES